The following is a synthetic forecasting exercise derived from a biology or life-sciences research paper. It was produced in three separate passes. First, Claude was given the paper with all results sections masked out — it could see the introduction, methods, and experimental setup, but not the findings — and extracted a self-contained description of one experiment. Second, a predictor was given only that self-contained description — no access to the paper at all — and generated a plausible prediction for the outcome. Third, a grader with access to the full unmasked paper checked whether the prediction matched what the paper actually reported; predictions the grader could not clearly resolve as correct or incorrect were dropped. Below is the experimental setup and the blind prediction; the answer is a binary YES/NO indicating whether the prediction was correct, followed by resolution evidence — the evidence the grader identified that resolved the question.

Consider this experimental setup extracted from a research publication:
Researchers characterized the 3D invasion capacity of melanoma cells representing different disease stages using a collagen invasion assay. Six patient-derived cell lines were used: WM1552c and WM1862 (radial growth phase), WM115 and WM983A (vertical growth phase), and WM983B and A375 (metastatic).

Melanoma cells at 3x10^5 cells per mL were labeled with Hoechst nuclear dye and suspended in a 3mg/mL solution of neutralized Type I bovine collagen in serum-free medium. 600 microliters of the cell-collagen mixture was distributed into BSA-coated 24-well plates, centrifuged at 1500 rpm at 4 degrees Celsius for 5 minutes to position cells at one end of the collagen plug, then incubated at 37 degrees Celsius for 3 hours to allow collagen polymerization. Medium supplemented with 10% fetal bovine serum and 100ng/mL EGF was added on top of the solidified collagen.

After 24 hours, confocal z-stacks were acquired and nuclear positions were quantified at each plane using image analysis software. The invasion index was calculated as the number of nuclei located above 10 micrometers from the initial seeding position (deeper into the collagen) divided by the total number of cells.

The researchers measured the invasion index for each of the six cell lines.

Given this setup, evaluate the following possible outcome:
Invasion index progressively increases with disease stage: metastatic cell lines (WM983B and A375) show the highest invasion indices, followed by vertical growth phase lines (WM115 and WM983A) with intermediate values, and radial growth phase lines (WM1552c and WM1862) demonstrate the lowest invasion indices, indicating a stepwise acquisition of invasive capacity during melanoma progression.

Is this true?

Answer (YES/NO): NO